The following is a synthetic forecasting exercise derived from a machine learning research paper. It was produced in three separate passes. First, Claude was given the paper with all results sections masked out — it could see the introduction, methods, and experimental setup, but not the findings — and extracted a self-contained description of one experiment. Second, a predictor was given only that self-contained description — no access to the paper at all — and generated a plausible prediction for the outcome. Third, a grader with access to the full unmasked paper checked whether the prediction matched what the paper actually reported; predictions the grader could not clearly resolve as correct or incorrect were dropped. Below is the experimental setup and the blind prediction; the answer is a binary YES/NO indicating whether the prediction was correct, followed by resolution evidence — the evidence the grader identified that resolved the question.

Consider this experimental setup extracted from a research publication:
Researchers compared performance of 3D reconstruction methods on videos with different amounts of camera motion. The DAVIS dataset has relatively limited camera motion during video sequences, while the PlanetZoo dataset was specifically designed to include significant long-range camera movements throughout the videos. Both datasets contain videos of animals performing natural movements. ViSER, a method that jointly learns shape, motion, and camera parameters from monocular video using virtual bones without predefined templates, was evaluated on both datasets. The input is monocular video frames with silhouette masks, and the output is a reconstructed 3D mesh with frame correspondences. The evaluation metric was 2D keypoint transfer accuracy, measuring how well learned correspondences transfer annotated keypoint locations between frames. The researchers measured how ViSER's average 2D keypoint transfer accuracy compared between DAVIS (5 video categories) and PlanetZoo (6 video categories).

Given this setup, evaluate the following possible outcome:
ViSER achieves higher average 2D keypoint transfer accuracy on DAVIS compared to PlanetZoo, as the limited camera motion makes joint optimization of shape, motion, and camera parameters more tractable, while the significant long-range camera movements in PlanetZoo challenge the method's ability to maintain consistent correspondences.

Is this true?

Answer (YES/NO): YES